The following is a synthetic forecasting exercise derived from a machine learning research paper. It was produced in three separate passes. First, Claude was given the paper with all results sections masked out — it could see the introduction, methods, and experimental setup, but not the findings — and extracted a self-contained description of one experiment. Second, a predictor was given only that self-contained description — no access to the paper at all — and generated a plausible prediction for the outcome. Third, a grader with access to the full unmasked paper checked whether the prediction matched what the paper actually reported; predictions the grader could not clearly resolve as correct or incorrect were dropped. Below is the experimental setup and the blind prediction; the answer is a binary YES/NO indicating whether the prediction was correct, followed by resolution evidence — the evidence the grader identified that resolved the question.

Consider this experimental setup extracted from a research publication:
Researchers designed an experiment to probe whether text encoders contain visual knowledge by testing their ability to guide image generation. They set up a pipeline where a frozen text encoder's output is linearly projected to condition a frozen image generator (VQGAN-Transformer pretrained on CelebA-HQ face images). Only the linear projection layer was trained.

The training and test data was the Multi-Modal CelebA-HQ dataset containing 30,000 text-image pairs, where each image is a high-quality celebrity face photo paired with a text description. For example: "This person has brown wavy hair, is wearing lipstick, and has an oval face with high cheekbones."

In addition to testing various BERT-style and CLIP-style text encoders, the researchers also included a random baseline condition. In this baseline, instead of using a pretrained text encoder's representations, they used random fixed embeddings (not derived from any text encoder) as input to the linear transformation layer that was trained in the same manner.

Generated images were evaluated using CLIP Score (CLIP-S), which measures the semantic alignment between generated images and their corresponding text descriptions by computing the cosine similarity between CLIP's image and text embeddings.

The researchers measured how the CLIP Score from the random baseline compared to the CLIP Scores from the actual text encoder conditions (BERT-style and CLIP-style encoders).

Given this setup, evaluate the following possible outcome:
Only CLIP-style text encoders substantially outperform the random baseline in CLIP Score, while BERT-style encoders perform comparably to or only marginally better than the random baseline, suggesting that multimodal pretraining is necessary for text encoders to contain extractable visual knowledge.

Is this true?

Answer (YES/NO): NO